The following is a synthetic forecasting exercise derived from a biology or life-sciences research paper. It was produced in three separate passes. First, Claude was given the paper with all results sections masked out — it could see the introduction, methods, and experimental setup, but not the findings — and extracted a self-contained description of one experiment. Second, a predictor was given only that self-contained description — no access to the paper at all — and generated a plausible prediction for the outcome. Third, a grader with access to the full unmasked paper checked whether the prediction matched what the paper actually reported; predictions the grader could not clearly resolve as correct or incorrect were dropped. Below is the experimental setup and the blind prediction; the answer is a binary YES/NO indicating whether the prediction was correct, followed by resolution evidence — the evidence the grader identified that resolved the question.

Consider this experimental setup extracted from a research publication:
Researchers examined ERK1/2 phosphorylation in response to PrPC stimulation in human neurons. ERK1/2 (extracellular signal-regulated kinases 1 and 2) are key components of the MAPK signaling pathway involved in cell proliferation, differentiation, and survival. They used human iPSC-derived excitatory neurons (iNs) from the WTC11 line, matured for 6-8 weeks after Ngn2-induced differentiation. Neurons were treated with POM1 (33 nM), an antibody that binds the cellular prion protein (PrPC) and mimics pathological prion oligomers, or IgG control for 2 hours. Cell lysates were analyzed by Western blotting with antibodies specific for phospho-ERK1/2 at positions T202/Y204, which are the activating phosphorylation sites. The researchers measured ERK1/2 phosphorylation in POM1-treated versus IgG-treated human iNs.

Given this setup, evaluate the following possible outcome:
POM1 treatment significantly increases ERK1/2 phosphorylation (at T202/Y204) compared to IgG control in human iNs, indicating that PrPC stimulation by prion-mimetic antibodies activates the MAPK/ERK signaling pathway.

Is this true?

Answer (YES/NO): YES